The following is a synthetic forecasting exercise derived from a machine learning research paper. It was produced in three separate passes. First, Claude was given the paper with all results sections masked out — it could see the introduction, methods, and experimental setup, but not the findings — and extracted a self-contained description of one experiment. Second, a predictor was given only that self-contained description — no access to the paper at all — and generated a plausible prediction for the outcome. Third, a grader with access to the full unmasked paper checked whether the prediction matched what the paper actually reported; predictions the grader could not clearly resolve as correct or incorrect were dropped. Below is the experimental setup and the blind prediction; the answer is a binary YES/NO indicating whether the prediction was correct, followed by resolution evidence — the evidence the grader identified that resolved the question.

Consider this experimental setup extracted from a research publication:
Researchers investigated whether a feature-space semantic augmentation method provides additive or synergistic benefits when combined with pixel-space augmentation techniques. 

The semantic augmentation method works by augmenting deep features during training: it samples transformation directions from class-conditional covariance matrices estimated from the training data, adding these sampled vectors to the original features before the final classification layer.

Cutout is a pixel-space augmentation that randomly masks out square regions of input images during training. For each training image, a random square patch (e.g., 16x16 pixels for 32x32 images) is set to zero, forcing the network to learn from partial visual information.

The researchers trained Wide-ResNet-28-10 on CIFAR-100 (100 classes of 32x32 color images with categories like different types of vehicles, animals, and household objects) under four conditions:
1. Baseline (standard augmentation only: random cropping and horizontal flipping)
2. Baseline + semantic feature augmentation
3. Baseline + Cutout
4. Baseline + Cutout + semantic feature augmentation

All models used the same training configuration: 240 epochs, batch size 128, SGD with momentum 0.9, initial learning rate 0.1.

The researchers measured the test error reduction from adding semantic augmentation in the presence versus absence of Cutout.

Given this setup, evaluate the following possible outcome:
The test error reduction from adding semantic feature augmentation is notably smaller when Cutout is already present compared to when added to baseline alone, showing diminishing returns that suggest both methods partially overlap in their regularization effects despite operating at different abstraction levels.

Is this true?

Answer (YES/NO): NO